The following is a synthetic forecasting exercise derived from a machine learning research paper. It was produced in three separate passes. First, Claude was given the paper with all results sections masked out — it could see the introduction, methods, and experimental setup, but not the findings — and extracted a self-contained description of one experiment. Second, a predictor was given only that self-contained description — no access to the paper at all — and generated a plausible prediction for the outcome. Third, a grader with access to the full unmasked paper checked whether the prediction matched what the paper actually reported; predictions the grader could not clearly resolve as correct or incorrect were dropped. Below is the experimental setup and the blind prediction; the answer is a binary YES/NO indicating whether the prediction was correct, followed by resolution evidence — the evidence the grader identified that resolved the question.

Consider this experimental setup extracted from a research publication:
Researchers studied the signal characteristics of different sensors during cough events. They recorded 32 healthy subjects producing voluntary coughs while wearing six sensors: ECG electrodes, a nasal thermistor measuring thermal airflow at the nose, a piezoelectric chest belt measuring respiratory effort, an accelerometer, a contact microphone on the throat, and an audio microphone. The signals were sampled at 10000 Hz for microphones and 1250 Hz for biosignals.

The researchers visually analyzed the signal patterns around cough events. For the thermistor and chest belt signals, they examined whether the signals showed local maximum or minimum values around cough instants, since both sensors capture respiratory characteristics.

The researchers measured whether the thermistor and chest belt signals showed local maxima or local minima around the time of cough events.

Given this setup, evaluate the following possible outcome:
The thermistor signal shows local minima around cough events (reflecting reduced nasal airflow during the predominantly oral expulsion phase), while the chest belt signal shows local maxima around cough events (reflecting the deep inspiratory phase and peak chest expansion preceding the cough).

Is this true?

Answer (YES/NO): NO